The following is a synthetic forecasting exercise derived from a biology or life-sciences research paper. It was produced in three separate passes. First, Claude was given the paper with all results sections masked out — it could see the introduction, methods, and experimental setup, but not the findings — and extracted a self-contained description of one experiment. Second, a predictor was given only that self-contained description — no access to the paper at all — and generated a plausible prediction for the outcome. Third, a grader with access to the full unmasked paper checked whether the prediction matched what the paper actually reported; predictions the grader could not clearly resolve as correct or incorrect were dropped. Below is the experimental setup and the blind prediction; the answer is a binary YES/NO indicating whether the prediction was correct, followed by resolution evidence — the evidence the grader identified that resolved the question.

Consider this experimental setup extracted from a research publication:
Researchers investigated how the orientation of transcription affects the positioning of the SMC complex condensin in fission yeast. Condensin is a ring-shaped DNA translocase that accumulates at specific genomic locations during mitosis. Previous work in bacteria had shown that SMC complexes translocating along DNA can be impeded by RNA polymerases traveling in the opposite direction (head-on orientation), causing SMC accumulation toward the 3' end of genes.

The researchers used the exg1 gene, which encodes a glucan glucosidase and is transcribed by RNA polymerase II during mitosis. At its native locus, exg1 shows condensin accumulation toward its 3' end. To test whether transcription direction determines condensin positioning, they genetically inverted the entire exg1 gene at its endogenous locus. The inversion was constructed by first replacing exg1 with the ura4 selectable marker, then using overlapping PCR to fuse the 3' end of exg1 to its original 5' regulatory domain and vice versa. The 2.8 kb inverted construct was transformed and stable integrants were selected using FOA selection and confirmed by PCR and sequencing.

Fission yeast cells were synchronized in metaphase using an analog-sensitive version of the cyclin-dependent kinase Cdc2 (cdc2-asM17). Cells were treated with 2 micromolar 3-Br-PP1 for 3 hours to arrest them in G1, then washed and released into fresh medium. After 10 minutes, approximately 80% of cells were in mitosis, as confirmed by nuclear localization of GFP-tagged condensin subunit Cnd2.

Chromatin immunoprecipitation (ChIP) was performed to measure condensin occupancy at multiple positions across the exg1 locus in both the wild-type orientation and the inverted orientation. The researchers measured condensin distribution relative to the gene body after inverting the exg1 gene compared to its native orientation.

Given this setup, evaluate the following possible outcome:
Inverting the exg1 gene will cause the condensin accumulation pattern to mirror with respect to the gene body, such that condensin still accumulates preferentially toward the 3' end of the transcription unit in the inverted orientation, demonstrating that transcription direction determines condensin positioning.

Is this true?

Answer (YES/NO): NO